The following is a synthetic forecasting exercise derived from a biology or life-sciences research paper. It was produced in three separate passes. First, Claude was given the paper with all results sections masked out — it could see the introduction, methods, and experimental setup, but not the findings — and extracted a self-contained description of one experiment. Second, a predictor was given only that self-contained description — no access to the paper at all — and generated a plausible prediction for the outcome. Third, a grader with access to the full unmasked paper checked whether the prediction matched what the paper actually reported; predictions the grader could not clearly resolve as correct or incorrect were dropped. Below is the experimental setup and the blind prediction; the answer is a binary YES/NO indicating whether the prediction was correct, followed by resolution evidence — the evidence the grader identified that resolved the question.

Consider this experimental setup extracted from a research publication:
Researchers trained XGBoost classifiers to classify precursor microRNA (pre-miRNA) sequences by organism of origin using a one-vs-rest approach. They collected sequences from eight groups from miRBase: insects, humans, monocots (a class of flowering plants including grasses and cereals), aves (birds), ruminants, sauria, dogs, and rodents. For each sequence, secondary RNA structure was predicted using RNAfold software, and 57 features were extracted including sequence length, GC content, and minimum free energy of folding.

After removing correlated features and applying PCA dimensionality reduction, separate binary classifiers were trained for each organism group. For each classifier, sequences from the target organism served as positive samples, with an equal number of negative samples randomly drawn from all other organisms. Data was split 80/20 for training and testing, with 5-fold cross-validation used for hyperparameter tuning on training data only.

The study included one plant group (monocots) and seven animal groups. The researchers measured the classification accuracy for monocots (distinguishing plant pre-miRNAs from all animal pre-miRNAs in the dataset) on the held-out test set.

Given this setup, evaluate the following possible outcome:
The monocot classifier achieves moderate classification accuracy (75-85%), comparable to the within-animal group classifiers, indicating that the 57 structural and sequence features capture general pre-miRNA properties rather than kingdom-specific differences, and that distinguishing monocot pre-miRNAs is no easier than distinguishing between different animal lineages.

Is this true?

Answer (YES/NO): NO